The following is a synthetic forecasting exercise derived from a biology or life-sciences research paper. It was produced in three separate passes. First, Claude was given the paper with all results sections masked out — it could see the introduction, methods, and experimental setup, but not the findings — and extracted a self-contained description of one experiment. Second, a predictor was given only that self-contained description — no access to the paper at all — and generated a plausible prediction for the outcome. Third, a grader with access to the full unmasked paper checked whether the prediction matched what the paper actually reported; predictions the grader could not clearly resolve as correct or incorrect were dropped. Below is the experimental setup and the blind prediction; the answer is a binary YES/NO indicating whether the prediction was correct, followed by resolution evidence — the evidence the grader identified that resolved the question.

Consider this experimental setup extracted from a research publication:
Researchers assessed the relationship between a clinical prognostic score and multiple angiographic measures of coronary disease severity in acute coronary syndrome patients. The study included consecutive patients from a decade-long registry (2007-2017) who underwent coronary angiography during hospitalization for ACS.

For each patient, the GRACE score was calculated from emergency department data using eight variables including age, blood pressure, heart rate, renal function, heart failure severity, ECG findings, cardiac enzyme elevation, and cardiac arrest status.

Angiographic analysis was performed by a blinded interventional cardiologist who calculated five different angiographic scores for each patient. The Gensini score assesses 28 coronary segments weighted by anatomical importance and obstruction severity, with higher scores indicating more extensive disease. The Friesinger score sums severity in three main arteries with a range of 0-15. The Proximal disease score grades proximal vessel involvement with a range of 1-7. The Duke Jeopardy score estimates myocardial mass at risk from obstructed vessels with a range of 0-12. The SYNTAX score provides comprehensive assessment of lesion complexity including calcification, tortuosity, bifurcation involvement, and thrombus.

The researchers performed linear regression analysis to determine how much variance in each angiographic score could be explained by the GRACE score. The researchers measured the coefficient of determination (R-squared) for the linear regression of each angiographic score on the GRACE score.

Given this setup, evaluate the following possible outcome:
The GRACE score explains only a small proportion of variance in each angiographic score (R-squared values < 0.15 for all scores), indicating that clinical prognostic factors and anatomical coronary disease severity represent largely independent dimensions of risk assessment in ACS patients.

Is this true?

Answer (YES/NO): YES